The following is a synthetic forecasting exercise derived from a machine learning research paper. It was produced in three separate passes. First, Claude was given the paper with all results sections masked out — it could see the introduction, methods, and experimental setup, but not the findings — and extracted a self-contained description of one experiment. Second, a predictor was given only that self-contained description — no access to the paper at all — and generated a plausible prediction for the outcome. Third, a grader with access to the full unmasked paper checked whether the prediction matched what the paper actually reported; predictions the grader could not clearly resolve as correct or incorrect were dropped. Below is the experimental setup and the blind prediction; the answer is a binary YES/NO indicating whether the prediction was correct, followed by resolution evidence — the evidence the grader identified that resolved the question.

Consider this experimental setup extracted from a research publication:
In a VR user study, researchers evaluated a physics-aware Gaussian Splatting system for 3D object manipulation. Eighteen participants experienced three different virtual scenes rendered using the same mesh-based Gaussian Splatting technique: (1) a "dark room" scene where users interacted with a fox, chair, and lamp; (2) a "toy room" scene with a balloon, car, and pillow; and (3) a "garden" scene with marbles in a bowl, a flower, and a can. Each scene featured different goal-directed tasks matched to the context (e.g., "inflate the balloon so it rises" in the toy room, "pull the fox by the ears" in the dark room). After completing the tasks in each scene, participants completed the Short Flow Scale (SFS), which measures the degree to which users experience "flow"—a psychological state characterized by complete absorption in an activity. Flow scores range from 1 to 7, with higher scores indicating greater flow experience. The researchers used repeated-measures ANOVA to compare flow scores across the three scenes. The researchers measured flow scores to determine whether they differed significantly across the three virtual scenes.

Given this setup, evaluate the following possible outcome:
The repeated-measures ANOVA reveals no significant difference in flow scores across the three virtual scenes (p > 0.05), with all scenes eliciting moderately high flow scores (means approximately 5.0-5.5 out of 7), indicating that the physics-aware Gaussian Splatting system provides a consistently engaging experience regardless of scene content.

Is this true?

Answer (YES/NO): NO